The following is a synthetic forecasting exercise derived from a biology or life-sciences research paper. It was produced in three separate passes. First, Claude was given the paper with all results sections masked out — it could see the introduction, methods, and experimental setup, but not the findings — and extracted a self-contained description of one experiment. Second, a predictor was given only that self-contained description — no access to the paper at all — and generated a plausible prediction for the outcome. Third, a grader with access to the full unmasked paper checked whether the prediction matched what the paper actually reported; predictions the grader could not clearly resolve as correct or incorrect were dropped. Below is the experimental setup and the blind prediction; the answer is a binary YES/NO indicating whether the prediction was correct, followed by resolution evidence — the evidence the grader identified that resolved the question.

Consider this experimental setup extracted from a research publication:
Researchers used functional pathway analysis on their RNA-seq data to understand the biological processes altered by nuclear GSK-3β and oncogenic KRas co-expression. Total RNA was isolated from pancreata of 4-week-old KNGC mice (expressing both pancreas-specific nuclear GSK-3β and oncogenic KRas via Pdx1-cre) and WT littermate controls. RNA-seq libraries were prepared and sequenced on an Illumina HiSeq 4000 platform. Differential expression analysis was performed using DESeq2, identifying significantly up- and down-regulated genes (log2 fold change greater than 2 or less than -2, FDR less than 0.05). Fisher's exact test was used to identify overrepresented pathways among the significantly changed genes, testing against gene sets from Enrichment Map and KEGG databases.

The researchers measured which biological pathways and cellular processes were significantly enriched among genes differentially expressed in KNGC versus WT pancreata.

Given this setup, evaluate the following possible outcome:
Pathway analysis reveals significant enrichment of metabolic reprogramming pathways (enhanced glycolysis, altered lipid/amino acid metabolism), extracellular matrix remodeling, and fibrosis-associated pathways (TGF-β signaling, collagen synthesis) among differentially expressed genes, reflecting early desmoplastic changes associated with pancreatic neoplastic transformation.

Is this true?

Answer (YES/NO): NO